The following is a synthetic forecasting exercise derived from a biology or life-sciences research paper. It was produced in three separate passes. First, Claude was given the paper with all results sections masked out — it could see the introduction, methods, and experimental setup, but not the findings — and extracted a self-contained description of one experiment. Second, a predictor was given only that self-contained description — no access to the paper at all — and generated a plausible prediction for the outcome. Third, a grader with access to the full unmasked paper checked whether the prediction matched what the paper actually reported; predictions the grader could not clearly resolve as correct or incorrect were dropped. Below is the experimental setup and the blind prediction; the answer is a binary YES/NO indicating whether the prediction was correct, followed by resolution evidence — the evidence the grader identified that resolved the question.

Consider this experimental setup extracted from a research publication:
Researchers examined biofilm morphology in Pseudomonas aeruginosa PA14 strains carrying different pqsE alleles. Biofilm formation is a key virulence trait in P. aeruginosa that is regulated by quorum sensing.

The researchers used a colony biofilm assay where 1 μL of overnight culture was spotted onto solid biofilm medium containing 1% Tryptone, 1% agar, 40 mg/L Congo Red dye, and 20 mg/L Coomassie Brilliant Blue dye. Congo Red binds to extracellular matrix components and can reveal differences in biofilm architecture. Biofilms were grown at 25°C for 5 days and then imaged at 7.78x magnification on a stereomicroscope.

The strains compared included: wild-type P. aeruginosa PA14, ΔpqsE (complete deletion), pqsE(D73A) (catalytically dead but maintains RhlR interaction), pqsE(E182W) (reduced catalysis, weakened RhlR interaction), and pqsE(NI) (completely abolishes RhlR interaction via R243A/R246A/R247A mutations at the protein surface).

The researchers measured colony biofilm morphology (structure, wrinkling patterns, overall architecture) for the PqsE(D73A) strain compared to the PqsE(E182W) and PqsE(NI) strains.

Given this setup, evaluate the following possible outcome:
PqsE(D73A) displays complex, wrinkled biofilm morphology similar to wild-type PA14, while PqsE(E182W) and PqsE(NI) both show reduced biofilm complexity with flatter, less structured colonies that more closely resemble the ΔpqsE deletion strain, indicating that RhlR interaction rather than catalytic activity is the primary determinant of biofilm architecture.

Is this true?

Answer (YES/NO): NO